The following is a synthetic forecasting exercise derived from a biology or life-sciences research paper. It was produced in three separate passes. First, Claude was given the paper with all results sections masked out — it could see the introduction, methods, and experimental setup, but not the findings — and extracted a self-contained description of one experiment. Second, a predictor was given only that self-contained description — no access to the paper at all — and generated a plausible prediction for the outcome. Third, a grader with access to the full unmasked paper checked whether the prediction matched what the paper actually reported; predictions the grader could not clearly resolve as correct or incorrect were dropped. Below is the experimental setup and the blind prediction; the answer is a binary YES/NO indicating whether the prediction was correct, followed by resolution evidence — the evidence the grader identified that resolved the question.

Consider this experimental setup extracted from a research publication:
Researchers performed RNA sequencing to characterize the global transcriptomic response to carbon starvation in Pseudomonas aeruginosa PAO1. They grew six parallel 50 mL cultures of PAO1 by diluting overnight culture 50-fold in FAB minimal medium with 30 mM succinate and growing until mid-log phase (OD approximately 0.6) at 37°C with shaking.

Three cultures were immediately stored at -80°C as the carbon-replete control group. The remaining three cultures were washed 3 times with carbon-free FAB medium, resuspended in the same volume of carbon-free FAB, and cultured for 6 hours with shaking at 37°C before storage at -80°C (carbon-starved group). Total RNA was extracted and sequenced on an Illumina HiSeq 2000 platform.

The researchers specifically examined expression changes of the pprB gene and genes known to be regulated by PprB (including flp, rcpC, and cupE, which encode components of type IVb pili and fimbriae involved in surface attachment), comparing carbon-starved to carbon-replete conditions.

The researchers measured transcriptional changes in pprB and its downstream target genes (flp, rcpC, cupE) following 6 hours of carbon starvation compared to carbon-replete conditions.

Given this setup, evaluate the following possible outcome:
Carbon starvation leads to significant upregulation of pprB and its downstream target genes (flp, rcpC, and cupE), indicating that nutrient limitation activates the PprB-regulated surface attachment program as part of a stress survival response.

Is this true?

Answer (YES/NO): YES